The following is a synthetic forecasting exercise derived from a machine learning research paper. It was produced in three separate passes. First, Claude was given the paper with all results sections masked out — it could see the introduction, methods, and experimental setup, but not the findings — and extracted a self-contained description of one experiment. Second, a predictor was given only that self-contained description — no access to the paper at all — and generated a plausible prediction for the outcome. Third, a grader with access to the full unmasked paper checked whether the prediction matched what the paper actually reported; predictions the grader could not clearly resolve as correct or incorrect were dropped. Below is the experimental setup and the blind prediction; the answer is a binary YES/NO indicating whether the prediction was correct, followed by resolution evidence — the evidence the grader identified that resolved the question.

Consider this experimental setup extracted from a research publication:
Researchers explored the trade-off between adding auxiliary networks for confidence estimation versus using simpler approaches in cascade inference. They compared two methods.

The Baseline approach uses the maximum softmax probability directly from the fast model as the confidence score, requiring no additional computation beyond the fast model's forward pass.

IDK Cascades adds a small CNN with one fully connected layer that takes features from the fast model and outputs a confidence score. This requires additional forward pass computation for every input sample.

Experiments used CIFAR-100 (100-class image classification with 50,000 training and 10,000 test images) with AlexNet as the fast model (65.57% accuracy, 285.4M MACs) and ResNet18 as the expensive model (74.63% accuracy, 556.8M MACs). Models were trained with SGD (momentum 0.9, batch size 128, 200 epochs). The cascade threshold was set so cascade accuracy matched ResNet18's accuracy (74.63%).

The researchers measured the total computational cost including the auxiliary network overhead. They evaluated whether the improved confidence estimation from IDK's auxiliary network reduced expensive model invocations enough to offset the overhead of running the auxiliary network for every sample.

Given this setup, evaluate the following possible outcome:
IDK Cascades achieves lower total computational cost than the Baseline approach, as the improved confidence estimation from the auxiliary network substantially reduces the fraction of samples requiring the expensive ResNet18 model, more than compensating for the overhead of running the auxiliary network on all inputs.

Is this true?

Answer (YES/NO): YES